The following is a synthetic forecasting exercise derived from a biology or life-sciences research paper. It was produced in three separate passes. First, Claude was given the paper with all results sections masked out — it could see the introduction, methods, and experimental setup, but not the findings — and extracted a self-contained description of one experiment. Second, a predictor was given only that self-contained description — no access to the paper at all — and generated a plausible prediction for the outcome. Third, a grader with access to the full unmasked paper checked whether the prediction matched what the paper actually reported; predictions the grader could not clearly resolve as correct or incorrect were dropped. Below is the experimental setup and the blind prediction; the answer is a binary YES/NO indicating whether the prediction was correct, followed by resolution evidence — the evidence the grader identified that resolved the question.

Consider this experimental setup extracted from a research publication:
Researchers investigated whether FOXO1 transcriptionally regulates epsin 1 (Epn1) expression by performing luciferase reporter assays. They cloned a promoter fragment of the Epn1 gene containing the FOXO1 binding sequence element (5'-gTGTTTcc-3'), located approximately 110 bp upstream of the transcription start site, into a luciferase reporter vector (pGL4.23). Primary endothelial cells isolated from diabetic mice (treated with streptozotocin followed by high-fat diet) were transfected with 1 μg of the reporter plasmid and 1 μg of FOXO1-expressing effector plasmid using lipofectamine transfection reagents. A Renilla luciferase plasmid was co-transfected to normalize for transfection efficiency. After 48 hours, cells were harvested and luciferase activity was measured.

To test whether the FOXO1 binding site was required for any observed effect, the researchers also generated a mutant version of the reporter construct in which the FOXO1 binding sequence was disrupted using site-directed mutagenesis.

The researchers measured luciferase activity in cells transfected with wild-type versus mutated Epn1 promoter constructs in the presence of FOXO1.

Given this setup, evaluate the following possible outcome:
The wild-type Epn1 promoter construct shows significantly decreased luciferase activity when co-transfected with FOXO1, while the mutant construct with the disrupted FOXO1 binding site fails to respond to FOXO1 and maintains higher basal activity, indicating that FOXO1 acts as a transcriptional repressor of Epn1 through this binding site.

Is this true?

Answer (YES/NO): NO